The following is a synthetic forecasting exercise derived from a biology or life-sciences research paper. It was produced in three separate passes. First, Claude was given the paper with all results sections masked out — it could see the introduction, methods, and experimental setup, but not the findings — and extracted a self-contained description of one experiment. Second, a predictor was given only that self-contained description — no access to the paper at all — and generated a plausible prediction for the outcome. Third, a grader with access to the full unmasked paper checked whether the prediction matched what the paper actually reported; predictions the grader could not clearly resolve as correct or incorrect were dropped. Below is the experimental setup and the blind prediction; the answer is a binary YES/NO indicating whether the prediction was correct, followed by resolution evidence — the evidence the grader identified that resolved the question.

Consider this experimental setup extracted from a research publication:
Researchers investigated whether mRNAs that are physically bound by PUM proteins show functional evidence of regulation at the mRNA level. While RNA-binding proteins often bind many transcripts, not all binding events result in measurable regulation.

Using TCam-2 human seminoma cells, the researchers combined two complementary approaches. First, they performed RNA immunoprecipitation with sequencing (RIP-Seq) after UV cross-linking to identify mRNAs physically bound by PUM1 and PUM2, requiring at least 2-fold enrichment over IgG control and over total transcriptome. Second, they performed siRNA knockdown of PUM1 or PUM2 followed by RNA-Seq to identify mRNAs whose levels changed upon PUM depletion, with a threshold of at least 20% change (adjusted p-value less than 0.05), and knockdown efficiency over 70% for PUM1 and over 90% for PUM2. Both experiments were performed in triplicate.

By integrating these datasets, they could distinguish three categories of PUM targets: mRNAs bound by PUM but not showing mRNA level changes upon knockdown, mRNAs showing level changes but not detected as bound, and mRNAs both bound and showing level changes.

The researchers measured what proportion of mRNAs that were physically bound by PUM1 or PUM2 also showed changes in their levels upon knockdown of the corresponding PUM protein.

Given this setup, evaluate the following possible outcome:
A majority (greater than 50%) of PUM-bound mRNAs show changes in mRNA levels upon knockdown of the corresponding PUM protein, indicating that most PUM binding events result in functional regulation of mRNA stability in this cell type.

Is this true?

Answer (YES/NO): NO